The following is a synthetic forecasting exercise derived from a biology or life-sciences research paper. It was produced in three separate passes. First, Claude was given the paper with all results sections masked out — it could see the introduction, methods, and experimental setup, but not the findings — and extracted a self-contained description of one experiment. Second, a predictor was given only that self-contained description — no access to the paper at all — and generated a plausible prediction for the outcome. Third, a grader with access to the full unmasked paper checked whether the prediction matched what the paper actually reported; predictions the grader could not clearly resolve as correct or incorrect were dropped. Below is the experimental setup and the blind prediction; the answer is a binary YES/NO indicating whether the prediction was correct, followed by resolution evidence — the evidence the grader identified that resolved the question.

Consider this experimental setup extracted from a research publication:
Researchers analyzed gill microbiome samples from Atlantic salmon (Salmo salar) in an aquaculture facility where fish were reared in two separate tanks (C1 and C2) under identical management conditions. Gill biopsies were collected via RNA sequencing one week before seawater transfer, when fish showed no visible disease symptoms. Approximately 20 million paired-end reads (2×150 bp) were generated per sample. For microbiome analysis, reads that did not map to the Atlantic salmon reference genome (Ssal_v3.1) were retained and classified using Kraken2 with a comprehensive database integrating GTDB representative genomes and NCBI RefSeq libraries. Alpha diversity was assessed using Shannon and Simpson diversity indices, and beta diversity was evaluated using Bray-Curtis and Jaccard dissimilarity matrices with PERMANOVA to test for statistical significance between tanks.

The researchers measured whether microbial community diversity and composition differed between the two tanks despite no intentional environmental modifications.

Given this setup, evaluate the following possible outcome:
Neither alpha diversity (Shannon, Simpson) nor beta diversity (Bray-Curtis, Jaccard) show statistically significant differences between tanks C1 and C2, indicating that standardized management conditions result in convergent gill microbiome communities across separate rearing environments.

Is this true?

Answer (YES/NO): NO